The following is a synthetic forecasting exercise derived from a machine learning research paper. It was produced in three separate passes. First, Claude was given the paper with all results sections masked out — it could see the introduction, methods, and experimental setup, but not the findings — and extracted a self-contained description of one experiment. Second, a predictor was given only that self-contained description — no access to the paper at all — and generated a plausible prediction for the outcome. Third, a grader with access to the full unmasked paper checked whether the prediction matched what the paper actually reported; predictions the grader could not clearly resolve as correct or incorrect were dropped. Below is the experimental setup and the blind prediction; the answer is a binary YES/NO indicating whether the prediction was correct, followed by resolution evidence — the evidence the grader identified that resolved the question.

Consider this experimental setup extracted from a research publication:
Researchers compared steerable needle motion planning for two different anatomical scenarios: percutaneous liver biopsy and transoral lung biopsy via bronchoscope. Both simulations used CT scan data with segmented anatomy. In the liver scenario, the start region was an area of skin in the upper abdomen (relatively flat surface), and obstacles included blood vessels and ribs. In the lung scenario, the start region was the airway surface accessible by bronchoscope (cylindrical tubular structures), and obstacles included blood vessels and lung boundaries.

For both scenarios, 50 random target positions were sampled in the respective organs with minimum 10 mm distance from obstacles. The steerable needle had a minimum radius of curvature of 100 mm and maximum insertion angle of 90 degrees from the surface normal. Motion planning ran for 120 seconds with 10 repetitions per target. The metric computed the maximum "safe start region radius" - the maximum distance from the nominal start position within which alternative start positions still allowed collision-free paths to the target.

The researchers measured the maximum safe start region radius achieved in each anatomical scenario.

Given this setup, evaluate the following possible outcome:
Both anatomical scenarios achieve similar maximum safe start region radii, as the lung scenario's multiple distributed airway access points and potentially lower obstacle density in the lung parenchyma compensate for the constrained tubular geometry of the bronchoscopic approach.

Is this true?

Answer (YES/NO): NO